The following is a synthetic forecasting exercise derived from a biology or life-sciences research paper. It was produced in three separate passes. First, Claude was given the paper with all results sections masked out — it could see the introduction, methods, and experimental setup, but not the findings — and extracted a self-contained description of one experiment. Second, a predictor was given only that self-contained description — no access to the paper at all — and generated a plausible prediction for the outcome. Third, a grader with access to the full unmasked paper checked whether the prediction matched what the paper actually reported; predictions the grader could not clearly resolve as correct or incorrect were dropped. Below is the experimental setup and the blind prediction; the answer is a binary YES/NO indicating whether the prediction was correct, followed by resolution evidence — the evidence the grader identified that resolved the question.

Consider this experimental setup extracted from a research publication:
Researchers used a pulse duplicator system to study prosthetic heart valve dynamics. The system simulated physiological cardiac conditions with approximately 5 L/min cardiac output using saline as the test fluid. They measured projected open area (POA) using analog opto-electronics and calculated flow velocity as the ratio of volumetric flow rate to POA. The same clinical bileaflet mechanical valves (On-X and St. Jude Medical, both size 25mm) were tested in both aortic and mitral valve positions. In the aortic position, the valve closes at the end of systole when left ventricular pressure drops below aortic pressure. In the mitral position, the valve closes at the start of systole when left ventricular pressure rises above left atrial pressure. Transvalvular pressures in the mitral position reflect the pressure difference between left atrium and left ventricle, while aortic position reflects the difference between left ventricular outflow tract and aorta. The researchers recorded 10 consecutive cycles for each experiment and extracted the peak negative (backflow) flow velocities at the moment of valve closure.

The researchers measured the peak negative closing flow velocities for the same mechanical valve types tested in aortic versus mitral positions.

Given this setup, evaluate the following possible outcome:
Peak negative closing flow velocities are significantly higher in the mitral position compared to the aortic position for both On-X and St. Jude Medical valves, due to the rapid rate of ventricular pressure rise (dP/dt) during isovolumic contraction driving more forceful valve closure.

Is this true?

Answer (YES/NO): YES